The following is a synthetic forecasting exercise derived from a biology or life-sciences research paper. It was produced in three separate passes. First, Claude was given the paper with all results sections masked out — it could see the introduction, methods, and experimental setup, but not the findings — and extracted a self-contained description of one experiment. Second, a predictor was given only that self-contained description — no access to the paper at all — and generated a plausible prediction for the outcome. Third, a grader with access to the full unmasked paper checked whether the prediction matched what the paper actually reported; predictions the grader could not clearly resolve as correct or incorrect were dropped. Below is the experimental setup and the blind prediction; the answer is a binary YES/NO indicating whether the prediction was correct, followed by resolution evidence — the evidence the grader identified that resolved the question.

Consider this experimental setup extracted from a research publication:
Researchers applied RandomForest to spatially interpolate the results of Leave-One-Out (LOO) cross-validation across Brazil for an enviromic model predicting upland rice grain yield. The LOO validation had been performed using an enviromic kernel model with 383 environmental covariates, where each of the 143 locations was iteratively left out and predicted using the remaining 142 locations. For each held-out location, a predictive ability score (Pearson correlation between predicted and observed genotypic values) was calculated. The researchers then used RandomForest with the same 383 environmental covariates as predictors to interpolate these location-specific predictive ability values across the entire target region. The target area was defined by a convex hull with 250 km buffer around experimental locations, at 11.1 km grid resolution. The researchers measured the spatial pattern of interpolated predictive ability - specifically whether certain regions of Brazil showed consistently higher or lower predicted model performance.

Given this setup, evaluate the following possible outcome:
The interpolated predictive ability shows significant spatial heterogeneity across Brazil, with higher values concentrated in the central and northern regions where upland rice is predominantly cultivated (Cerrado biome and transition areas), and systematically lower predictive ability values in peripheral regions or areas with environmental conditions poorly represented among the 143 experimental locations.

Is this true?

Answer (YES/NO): YES